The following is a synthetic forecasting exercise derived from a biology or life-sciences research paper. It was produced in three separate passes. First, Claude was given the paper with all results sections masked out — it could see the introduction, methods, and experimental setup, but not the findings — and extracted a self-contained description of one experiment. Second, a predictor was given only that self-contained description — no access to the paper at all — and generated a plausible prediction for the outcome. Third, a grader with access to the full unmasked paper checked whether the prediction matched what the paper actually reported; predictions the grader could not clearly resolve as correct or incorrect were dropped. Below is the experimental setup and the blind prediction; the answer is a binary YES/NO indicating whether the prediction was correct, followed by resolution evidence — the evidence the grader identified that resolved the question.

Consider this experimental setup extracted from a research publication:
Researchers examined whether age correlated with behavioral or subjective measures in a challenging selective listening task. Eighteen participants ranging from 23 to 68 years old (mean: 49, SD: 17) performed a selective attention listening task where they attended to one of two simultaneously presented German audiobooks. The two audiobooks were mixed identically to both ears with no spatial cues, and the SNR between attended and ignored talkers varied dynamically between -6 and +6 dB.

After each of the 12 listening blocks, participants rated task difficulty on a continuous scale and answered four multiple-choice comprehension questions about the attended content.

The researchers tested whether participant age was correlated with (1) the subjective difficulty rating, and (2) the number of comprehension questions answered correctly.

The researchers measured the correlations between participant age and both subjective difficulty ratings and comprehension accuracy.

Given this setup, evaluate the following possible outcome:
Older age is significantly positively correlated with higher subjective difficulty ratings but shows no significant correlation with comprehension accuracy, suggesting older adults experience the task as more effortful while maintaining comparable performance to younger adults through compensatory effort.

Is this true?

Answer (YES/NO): NO